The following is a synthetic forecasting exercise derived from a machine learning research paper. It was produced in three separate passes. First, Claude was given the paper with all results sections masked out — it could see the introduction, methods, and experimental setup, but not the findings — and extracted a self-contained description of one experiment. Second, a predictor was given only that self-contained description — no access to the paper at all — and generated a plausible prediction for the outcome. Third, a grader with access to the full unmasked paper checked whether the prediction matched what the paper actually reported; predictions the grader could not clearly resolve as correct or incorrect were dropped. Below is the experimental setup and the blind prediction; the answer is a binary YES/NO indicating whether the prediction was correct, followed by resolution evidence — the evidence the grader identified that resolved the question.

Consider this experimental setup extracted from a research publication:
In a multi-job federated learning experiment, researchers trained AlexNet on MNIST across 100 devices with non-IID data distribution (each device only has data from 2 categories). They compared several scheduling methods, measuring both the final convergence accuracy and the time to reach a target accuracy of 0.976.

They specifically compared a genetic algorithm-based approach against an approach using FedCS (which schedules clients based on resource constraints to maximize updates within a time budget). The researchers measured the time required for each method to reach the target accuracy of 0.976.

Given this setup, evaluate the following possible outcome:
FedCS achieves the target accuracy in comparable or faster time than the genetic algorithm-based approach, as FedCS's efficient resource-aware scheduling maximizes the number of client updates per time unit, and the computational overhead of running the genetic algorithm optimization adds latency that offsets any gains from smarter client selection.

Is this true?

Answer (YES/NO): NO